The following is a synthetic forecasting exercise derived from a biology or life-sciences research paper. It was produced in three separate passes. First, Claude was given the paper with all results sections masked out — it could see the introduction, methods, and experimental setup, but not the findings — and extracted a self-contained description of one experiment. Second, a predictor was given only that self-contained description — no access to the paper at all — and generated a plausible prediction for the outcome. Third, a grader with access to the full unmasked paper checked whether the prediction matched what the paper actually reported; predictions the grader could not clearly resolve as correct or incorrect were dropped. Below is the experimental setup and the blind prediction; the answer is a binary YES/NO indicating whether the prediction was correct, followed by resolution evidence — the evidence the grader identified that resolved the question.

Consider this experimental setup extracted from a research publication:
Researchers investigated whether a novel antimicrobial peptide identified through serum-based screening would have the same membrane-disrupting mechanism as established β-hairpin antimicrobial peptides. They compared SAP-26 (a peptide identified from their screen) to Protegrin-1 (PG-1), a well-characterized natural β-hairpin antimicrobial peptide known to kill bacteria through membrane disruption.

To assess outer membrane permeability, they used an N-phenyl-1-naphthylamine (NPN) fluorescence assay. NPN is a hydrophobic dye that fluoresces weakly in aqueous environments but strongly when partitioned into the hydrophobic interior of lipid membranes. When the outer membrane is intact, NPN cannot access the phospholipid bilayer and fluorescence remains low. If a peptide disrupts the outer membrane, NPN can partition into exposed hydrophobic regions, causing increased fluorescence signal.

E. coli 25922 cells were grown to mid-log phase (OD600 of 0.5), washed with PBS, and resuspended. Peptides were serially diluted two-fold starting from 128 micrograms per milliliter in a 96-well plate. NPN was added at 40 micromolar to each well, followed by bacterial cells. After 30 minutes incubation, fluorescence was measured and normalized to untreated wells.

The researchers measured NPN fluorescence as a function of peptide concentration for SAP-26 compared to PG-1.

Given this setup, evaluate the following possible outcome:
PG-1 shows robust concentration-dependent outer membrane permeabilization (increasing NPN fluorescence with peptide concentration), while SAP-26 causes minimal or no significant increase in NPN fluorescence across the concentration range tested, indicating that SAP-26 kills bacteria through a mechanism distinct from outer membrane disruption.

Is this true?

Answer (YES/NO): NO